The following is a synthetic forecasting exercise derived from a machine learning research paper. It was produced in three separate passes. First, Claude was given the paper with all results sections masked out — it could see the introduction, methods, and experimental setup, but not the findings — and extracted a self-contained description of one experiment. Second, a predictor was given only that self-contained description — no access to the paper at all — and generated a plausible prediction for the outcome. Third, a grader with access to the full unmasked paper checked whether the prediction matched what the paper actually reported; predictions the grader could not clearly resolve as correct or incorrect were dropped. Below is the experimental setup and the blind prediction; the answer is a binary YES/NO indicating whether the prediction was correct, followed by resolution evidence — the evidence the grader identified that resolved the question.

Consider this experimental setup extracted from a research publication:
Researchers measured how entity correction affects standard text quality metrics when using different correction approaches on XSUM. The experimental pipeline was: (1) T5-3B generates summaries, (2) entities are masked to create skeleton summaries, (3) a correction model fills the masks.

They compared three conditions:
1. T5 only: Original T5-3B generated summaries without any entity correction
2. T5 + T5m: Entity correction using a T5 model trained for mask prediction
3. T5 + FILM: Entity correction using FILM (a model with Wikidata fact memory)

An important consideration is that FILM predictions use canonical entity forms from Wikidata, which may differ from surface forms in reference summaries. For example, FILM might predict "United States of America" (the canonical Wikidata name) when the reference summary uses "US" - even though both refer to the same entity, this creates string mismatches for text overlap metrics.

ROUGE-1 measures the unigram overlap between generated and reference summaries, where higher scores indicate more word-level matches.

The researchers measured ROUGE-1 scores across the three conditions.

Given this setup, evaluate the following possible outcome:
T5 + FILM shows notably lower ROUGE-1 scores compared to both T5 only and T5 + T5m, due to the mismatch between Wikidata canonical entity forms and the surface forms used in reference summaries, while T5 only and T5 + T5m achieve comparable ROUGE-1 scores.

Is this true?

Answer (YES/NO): NO